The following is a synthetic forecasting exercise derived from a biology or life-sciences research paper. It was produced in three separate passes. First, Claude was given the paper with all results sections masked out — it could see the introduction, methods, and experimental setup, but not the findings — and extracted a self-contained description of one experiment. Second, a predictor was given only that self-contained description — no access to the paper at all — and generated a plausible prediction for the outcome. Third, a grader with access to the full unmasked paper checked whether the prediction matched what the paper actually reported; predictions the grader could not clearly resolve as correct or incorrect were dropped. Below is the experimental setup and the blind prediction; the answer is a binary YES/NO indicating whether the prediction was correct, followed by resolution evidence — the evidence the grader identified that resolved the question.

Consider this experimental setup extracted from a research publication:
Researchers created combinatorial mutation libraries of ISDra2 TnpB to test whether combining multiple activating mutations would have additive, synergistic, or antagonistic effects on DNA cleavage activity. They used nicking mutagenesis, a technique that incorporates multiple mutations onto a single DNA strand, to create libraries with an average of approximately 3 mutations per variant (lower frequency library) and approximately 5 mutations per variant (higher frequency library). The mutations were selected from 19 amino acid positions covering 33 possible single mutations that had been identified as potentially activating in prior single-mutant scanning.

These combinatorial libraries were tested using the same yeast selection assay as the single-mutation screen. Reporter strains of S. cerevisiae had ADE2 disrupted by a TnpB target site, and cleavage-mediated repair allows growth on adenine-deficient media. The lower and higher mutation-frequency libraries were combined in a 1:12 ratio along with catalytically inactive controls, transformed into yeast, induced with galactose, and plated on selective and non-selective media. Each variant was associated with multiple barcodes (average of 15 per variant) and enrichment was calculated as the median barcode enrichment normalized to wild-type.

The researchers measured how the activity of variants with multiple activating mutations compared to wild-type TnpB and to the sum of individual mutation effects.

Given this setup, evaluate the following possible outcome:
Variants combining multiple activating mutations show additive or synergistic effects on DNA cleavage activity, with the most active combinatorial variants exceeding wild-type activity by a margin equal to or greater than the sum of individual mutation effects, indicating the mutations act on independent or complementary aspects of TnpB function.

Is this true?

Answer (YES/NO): NO